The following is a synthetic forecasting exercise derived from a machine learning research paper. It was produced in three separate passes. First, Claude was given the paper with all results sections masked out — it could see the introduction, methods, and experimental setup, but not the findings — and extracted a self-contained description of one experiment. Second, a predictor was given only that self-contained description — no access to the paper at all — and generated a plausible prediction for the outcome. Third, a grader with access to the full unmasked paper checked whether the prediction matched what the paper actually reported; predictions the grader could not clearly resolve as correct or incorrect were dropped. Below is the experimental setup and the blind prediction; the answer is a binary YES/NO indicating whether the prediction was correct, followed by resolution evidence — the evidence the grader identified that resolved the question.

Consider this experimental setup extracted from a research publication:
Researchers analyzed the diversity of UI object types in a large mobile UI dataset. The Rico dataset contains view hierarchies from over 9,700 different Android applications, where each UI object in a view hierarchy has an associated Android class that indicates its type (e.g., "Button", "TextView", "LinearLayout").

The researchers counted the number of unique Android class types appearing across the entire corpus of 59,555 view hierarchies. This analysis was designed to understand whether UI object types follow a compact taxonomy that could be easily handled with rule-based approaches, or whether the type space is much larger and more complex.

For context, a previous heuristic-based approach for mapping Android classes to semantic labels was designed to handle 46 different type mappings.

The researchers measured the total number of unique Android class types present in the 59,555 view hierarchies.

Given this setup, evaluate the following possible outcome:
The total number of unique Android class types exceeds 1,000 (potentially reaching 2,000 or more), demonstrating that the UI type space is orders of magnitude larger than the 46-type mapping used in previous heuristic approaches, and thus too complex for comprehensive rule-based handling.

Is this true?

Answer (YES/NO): YES